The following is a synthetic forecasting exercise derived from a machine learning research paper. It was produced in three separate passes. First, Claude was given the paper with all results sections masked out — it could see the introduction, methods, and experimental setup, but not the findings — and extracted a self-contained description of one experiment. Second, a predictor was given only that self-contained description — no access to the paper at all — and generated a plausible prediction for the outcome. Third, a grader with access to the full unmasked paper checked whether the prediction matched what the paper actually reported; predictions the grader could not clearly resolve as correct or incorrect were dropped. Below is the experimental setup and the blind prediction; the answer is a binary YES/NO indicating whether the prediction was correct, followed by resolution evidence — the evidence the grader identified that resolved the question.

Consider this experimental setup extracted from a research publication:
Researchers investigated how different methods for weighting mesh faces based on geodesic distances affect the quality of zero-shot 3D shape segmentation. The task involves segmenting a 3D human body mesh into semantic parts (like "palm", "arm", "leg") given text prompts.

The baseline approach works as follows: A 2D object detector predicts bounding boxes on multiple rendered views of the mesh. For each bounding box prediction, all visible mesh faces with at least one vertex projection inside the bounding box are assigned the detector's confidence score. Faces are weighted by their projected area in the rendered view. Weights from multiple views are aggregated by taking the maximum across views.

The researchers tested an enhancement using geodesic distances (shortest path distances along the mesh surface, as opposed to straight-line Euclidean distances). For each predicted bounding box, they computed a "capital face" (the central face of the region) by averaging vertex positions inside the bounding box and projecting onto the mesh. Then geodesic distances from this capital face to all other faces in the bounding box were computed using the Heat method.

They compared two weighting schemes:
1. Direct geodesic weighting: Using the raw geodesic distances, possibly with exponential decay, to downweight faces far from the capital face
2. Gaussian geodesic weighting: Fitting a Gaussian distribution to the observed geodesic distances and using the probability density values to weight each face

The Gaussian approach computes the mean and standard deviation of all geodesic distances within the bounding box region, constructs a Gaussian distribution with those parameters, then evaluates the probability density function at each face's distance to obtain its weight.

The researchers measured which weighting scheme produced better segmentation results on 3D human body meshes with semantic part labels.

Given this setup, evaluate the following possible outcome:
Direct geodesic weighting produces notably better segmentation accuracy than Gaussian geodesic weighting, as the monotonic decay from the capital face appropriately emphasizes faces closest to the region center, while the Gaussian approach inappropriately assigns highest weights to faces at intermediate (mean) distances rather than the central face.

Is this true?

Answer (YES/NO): NO